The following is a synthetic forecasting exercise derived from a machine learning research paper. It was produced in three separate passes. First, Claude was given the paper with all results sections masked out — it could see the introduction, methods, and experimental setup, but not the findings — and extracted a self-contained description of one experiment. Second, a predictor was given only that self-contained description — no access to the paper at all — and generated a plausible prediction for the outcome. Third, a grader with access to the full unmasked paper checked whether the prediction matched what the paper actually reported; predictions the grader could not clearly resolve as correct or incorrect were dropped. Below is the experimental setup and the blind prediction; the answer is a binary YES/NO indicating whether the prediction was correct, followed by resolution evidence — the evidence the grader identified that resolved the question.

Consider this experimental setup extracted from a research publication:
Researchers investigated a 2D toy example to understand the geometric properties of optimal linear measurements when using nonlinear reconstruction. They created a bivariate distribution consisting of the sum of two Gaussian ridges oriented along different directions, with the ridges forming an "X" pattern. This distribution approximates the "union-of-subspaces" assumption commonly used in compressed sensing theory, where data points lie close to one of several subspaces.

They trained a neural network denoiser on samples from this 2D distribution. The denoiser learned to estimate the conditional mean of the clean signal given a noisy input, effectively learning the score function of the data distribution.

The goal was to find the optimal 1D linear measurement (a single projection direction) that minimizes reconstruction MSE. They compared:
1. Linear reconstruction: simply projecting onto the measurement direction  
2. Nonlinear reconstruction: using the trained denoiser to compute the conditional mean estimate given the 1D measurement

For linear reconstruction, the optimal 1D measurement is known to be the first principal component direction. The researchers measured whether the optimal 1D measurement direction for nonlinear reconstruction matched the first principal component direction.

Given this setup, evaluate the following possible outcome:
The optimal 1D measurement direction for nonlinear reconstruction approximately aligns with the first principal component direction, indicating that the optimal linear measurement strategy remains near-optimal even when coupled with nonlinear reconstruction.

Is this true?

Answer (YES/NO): NO